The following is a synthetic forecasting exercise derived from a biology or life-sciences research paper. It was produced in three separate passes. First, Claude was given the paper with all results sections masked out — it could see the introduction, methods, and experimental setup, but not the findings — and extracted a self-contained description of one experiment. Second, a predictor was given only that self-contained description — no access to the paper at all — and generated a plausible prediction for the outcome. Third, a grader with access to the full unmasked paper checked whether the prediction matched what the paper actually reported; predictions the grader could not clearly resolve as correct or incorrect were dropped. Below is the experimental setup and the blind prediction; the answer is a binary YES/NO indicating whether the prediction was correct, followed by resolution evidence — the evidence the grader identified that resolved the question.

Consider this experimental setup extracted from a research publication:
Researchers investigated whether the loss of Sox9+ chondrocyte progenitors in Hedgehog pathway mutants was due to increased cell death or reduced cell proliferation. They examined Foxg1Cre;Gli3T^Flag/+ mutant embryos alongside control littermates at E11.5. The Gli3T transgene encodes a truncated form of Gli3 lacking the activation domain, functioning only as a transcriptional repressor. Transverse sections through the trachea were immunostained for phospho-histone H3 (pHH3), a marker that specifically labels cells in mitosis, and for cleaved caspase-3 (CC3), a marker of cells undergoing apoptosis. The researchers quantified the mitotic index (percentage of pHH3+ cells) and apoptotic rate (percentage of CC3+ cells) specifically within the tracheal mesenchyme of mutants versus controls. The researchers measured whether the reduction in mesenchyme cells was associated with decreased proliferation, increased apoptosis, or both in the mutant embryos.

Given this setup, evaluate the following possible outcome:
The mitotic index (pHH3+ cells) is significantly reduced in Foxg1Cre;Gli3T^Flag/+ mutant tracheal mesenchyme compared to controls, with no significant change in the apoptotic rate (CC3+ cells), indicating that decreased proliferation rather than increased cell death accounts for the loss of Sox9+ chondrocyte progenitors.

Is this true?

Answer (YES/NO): NO